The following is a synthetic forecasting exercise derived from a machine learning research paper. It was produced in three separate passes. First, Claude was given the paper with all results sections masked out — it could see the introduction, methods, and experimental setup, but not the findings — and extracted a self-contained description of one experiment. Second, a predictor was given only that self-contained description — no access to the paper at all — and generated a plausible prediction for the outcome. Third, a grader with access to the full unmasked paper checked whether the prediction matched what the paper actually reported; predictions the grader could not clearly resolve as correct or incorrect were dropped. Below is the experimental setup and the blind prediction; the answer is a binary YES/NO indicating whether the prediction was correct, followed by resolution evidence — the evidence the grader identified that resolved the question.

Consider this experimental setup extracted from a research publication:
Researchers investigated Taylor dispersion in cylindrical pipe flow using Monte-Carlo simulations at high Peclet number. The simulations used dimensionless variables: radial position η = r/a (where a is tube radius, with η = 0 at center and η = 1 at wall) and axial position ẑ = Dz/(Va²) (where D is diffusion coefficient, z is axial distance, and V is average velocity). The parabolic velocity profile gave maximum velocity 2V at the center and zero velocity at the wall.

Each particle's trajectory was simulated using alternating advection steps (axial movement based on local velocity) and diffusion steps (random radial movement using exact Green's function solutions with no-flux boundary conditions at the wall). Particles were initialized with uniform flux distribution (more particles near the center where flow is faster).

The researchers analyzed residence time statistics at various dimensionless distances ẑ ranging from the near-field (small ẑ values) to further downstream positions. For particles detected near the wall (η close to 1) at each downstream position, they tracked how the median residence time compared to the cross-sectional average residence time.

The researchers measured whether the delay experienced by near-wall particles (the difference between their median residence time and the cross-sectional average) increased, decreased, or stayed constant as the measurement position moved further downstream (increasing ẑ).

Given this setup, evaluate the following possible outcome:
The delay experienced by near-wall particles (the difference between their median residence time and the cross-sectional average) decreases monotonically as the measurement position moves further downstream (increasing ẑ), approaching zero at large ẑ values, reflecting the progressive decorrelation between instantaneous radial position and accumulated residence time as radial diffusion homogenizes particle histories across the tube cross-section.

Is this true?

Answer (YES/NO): NO